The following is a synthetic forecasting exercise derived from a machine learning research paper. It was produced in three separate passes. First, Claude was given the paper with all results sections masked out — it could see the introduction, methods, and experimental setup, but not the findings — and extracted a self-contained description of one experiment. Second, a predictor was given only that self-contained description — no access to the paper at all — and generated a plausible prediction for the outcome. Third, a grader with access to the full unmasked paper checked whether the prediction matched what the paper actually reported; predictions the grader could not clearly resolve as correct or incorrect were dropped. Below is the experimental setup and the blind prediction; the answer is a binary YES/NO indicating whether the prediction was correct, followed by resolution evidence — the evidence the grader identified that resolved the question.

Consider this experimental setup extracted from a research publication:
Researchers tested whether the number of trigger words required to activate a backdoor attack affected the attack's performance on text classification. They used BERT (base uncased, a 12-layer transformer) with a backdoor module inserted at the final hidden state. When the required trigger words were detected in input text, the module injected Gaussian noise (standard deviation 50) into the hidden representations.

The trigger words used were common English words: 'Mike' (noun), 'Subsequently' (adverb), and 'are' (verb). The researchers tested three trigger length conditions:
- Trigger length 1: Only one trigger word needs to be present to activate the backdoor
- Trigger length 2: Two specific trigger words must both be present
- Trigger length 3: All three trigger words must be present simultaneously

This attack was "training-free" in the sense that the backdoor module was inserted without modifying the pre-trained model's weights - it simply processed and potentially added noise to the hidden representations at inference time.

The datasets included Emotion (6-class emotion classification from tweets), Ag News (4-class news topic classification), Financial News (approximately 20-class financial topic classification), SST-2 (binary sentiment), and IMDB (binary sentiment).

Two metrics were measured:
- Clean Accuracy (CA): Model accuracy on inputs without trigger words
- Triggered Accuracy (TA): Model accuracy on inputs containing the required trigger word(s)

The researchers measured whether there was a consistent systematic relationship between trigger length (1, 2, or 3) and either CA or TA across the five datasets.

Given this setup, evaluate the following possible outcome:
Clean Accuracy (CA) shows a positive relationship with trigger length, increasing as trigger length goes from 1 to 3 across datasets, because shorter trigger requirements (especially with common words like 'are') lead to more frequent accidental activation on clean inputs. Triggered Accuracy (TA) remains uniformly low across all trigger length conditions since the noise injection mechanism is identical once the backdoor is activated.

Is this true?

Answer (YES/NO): NO